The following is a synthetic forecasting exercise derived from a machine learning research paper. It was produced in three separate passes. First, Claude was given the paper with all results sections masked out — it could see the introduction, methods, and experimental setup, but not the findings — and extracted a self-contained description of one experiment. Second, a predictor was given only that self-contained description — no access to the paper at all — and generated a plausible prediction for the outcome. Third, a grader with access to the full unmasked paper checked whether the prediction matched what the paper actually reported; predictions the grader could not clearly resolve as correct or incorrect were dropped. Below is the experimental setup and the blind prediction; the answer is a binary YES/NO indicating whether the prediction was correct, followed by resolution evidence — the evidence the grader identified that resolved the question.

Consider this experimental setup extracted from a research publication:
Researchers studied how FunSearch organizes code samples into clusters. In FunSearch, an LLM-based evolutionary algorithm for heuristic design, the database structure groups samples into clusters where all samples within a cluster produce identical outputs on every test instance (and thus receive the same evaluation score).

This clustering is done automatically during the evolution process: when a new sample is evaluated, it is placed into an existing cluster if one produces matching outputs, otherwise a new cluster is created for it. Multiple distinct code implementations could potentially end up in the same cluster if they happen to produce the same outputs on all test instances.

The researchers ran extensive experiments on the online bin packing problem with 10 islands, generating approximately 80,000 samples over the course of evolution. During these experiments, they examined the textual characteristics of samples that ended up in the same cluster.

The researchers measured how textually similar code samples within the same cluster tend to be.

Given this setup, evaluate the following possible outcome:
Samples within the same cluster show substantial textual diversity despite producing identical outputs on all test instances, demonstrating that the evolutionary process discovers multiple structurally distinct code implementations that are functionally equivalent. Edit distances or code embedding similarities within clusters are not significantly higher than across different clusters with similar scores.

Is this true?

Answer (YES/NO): NO